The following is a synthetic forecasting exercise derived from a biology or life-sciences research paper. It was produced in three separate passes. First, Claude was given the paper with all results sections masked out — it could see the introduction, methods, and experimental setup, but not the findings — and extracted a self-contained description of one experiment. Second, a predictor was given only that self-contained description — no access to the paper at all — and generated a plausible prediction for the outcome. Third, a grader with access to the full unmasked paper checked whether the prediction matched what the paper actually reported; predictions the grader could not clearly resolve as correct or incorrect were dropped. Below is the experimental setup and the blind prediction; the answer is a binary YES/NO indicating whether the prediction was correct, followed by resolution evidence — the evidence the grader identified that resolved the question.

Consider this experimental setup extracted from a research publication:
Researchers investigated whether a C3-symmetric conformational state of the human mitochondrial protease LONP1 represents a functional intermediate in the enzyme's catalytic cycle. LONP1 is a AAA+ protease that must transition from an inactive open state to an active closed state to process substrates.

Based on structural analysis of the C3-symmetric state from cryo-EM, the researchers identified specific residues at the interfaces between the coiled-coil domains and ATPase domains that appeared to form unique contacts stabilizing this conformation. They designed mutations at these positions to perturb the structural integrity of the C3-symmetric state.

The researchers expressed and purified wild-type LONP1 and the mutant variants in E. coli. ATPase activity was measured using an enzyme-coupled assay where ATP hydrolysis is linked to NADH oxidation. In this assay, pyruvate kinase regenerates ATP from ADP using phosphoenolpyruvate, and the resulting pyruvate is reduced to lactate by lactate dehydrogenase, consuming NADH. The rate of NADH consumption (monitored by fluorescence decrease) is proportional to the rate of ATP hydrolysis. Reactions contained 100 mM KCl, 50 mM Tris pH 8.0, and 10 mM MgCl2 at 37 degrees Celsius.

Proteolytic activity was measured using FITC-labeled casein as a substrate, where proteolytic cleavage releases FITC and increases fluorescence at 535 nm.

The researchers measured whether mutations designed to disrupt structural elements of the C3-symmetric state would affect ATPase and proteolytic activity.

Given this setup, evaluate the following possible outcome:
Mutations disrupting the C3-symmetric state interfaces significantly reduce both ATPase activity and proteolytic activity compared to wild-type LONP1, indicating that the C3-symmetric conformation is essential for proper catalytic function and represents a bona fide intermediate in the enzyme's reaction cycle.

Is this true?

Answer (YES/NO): YES